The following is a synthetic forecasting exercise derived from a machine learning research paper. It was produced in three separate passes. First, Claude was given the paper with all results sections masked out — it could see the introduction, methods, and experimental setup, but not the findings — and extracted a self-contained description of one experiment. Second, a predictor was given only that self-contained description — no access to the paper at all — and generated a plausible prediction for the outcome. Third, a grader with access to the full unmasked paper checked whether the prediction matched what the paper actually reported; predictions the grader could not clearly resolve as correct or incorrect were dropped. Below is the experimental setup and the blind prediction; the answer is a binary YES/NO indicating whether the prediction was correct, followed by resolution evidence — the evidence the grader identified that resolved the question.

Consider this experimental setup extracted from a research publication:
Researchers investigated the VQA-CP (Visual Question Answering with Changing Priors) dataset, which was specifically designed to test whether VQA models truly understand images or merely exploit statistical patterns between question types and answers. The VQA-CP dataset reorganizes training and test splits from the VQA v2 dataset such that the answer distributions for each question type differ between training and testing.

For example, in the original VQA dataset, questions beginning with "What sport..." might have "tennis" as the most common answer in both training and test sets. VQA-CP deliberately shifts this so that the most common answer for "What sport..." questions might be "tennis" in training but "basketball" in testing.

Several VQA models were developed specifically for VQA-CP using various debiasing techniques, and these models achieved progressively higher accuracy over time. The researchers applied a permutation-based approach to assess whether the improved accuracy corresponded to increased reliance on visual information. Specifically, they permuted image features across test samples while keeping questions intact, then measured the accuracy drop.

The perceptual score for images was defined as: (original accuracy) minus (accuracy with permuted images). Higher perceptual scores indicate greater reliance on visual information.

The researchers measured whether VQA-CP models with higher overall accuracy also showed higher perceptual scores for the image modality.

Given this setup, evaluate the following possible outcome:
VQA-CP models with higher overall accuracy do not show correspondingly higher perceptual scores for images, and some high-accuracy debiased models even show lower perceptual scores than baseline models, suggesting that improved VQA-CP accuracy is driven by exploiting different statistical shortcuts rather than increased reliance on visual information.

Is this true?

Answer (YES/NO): YES